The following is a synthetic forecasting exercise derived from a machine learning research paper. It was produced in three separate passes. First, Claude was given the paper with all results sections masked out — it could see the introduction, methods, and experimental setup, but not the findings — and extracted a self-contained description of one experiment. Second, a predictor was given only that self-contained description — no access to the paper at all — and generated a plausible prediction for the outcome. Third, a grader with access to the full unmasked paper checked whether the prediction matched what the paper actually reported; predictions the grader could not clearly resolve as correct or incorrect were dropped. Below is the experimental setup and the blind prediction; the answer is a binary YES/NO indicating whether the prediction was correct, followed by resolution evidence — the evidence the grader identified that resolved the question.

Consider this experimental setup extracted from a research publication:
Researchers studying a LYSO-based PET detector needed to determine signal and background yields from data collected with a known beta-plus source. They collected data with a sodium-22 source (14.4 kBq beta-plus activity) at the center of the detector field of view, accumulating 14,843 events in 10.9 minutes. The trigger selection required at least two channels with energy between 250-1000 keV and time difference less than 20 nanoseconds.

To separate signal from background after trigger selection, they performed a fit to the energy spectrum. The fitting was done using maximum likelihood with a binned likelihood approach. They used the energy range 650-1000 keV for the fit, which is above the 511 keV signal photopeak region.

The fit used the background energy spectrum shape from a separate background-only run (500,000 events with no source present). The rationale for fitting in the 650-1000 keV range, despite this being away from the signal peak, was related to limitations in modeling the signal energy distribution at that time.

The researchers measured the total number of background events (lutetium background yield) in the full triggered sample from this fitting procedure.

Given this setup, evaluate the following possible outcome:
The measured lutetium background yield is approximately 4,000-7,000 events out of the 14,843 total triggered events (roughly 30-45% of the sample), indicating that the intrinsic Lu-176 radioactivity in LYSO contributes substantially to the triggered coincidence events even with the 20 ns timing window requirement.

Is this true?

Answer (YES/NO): NO